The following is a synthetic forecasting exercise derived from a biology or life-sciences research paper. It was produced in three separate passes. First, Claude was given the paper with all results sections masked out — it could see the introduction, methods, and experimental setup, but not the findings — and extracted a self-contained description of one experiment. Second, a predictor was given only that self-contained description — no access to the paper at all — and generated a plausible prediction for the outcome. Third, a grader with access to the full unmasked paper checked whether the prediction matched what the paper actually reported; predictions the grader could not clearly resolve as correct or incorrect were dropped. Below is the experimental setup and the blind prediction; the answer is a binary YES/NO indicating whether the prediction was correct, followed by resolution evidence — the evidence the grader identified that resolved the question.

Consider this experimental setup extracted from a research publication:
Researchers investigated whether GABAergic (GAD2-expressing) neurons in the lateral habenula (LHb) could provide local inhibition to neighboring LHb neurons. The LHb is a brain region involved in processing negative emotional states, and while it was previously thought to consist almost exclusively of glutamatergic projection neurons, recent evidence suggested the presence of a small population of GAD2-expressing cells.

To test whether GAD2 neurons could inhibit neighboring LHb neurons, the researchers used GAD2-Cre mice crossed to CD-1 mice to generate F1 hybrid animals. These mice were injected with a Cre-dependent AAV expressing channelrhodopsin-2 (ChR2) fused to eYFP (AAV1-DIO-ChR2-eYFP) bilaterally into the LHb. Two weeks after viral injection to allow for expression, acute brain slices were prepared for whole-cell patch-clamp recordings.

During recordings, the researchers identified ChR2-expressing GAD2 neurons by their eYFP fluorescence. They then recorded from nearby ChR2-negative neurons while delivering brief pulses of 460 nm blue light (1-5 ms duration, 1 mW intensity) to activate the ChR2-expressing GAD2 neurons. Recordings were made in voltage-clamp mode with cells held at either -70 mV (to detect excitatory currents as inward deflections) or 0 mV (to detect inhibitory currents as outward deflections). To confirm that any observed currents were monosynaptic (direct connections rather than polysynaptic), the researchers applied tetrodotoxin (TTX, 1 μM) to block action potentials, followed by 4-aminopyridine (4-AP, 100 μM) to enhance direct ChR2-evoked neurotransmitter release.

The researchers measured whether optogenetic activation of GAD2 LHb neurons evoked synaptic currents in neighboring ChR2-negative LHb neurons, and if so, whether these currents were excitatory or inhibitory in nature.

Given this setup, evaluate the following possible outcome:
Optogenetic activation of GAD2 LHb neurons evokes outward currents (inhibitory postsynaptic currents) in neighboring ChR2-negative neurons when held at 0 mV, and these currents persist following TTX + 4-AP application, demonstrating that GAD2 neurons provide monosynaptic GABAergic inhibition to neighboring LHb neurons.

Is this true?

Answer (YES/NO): YES